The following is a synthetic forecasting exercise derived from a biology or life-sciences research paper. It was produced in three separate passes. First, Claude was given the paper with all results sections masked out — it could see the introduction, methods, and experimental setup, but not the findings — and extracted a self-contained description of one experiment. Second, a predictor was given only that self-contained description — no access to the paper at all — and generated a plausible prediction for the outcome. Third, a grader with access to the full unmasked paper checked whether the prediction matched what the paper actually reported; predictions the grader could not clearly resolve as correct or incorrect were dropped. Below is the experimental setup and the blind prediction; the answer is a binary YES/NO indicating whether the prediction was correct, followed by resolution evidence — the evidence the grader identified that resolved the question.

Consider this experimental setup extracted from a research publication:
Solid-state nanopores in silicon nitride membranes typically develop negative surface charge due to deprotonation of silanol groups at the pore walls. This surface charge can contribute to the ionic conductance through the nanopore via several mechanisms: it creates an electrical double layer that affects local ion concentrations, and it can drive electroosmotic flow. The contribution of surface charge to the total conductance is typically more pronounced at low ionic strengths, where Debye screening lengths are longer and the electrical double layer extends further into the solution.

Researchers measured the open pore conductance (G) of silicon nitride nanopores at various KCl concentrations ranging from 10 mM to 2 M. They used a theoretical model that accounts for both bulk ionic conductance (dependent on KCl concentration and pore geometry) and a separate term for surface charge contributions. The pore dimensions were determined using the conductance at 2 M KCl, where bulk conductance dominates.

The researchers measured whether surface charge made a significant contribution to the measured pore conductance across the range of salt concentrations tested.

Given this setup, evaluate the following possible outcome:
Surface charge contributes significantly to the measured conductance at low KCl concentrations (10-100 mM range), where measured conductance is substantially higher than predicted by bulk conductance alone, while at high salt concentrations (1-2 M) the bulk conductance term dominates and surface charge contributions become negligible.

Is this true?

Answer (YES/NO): NO